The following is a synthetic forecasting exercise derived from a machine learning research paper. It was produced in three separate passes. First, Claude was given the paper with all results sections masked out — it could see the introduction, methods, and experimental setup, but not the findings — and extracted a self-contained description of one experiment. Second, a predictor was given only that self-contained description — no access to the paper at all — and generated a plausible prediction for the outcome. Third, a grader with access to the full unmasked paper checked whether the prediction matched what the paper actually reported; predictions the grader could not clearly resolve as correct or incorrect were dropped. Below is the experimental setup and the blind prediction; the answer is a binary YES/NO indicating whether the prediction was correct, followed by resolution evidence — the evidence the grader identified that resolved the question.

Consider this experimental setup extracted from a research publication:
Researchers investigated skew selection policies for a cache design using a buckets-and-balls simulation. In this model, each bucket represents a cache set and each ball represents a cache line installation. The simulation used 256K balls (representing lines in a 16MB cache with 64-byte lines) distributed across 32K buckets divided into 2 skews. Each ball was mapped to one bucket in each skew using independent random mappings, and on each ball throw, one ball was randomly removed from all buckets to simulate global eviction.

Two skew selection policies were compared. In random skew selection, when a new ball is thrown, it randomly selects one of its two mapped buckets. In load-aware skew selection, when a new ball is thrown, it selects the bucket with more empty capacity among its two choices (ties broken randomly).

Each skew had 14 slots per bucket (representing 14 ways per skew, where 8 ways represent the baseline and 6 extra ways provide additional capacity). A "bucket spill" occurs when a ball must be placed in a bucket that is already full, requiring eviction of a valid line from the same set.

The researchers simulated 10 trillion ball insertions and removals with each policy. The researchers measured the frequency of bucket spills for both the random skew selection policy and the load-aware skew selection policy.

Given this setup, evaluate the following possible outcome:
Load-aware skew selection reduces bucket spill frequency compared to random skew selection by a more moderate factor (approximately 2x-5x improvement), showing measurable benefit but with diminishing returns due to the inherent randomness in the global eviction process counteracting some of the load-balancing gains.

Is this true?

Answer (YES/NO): NO